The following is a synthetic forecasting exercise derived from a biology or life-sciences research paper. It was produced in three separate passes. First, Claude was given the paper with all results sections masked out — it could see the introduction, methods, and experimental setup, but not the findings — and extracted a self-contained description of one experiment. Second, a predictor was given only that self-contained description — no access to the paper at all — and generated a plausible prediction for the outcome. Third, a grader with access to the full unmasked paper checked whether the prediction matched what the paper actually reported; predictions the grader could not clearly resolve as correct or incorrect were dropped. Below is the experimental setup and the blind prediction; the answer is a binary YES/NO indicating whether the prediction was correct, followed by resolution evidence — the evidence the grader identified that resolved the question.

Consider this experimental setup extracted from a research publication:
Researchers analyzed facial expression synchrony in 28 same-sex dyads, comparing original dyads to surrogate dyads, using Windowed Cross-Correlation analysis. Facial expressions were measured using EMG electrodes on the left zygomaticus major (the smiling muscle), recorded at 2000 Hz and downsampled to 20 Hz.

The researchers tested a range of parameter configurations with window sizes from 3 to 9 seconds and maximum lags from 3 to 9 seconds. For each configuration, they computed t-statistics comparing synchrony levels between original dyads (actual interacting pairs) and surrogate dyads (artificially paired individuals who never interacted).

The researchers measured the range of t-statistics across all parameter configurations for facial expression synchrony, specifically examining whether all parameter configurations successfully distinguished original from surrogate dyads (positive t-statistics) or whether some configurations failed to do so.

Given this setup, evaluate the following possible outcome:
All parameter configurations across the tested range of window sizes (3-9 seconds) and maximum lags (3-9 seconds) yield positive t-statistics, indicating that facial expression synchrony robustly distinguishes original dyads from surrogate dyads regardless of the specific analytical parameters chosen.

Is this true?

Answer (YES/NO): YES